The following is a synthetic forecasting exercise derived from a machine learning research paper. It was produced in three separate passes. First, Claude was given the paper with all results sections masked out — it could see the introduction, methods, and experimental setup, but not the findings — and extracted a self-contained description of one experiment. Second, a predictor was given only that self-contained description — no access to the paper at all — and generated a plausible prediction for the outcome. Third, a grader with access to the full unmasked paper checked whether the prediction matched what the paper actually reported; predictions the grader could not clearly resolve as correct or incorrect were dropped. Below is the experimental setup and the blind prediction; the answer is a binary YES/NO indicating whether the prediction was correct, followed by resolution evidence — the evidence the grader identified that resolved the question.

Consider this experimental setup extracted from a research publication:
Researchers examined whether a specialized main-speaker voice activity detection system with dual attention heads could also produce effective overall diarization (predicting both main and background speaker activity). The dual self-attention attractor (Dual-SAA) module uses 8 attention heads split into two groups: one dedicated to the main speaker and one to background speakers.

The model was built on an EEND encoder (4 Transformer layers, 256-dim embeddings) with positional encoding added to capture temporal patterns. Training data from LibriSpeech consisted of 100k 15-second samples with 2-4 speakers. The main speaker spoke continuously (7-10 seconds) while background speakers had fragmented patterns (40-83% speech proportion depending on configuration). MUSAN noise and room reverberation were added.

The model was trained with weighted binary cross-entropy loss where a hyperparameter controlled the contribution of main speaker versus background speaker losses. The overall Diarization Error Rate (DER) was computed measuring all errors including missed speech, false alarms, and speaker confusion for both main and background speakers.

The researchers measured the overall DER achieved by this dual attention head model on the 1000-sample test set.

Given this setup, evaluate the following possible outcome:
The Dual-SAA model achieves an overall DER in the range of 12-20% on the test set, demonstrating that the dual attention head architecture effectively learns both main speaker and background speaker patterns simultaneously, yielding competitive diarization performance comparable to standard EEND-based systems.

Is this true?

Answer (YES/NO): NO